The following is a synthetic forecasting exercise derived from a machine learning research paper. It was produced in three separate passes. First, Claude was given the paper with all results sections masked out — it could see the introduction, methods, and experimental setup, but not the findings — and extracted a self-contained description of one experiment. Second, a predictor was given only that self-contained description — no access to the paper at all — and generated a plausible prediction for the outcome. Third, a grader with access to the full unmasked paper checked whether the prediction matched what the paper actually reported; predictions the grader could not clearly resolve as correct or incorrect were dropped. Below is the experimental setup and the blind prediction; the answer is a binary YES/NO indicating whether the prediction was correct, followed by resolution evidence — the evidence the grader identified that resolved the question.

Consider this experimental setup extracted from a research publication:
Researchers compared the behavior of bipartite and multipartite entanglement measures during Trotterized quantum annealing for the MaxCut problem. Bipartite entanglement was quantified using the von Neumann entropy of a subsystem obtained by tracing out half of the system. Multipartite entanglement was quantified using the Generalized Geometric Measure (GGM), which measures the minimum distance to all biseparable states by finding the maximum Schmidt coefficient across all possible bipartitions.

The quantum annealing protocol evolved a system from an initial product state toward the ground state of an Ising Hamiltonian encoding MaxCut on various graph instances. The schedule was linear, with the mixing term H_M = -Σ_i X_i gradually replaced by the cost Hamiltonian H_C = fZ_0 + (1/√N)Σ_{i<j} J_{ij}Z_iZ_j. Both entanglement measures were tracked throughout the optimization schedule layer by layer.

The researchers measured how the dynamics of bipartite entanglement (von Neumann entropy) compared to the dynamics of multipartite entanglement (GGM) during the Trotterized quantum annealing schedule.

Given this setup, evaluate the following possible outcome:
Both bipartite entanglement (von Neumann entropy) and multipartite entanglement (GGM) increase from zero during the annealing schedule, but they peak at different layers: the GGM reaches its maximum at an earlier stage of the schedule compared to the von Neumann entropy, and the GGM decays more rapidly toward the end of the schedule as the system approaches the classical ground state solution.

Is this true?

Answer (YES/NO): NO